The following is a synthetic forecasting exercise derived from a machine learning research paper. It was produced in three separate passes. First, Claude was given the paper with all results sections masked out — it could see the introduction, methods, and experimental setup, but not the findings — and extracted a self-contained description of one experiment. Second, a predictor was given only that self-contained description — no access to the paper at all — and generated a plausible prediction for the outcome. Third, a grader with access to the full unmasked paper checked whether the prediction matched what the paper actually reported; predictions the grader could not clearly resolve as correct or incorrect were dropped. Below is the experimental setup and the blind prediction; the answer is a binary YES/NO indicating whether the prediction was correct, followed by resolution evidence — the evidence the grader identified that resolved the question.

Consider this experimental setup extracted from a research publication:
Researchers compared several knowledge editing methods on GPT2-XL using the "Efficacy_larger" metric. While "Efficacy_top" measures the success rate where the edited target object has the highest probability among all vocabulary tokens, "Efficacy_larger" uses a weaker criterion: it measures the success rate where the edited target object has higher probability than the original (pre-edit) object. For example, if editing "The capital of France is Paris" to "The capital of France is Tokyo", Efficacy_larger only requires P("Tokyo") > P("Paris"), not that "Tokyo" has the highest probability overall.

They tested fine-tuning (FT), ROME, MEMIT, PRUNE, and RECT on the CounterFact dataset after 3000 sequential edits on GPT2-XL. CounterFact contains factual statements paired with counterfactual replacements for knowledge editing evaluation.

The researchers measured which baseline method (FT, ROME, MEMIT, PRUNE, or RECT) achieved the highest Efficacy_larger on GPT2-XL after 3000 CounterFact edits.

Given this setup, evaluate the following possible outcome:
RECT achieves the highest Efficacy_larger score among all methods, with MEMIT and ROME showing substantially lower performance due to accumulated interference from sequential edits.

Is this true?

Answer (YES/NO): NO